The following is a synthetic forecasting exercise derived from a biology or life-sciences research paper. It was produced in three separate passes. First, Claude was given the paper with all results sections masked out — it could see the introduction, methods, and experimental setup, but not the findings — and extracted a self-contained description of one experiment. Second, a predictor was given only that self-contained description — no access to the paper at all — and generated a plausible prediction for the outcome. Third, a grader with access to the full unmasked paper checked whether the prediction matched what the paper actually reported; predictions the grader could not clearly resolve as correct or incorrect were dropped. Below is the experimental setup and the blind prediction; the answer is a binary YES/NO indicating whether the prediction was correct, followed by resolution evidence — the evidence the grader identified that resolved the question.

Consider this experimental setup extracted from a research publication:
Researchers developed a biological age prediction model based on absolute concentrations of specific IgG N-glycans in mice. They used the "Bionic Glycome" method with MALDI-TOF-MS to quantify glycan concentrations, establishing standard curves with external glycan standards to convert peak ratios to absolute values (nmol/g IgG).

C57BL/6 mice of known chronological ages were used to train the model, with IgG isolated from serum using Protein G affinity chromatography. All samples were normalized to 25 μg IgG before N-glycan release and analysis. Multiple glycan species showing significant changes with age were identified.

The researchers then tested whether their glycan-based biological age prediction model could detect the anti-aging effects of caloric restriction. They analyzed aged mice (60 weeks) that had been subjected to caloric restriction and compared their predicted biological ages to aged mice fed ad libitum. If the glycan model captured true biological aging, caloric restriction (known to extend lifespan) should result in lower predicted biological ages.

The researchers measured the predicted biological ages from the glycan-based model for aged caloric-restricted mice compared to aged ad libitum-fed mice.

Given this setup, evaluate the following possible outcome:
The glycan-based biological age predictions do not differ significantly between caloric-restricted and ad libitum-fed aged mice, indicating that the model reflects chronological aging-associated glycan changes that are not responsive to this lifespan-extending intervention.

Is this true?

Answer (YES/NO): NO